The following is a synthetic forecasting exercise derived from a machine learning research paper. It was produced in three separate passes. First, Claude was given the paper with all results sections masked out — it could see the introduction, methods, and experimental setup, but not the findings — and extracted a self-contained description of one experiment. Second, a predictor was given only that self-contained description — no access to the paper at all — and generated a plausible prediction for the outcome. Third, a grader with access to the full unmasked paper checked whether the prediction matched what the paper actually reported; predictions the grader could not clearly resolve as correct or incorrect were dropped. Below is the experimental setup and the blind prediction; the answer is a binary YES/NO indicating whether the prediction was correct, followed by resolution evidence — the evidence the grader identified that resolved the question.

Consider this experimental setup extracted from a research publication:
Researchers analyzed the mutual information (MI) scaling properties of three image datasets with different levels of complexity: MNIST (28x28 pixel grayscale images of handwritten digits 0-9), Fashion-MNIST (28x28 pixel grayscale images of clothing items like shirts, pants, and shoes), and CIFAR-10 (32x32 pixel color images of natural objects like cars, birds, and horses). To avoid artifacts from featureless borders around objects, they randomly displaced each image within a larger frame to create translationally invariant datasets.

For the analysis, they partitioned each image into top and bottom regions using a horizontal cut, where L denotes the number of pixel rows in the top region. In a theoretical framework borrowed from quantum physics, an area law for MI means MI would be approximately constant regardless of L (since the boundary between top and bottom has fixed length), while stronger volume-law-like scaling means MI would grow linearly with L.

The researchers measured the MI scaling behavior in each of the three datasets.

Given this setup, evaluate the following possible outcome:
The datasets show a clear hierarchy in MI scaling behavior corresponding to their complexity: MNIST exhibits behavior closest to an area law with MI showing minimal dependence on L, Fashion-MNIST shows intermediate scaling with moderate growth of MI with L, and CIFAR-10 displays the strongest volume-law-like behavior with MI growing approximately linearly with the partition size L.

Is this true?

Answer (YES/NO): NO